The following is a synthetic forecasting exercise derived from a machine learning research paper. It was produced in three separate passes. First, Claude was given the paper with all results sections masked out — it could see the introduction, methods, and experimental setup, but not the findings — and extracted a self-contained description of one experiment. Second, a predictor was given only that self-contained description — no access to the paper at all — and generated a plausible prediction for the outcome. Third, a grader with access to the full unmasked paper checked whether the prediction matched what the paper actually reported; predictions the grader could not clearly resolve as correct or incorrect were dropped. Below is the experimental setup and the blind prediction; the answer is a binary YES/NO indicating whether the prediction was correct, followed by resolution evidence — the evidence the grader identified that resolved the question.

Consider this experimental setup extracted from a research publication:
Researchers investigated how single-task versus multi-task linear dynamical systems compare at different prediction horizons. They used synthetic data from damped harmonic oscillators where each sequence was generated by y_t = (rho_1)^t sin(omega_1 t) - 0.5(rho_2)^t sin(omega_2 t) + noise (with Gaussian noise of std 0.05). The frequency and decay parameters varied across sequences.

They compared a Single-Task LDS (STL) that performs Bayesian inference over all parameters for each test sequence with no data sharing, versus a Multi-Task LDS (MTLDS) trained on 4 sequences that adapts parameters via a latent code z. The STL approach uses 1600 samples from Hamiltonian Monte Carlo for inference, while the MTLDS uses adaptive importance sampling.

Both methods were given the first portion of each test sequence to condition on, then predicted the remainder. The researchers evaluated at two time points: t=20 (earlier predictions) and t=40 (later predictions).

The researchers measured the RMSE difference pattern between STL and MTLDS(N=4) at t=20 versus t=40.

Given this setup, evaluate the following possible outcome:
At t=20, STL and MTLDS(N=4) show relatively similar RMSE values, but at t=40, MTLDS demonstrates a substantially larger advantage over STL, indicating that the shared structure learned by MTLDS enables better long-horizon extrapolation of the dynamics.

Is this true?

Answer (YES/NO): NO